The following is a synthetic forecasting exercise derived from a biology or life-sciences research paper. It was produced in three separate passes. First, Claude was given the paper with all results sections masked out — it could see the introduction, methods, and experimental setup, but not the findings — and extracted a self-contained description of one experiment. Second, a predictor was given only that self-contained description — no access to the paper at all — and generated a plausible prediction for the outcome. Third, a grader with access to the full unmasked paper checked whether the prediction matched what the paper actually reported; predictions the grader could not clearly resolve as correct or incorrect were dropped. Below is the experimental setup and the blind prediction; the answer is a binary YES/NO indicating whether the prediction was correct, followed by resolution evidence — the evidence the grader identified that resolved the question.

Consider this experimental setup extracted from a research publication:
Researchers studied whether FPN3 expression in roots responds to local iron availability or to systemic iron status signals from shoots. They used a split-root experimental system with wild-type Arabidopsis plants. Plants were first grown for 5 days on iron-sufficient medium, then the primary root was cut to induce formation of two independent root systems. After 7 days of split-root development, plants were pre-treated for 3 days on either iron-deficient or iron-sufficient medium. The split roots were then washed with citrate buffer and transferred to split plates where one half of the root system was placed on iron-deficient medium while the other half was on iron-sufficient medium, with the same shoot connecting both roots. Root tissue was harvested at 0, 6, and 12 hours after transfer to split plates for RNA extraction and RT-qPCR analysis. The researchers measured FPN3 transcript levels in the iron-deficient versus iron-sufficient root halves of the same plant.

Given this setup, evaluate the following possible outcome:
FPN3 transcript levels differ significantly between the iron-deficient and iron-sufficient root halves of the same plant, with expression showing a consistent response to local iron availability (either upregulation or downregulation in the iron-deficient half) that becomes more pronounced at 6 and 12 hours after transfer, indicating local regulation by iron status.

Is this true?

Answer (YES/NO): YES